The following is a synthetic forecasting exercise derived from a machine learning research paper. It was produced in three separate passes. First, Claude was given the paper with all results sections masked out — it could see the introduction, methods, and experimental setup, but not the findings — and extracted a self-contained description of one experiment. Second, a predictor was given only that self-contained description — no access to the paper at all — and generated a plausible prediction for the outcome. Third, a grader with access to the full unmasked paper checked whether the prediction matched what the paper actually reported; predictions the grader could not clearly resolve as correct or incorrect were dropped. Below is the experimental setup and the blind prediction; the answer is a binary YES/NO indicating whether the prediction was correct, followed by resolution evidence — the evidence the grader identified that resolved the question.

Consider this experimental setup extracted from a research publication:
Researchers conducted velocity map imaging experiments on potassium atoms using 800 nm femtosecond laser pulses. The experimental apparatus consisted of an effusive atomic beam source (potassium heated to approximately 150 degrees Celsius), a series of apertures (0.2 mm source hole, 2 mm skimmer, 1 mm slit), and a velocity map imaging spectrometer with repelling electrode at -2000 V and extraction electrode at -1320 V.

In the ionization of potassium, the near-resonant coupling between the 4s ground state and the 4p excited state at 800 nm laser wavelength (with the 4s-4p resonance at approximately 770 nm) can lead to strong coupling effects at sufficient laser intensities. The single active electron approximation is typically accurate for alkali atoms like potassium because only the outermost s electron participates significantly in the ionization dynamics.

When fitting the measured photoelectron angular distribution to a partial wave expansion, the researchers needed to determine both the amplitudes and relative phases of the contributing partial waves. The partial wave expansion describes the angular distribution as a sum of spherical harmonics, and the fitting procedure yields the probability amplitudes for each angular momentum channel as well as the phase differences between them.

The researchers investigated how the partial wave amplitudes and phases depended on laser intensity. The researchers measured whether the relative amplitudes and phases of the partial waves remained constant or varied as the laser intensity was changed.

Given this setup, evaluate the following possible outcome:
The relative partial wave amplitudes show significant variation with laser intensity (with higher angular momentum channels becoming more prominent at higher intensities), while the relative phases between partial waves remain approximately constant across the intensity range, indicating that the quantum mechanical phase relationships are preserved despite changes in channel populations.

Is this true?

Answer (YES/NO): NO